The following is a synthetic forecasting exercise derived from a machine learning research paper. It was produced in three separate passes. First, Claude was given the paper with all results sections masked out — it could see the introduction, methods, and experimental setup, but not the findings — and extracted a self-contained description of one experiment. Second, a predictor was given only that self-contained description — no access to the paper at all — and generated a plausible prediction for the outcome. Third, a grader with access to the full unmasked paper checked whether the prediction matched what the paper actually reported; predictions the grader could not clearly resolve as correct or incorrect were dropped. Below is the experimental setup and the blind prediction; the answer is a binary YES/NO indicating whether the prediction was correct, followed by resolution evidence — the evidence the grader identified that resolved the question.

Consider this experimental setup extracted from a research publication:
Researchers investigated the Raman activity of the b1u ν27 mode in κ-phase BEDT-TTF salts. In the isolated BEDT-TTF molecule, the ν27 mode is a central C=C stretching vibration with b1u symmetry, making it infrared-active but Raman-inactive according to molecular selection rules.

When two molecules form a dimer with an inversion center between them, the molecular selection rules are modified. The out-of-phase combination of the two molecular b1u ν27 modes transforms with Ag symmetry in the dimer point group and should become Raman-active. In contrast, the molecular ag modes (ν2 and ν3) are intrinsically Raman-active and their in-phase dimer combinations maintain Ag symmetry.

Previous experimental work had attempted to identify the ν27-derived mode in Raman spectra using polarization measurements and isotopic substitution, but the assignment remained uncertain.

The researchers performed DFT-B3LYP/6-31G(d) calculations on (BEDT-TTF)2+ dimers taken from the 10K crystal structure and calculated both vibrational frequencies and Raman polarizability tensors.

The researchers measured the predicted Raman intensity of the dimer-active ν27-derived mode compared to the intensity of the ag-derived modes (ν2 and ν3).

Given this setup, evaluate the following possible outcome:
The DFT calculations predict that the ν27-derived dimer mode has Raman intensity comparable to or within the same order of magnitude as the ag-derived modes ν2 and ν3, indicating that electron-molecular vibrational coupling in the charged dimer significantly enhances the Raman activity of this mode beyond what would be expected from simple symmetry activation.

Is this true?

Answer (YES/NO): YES